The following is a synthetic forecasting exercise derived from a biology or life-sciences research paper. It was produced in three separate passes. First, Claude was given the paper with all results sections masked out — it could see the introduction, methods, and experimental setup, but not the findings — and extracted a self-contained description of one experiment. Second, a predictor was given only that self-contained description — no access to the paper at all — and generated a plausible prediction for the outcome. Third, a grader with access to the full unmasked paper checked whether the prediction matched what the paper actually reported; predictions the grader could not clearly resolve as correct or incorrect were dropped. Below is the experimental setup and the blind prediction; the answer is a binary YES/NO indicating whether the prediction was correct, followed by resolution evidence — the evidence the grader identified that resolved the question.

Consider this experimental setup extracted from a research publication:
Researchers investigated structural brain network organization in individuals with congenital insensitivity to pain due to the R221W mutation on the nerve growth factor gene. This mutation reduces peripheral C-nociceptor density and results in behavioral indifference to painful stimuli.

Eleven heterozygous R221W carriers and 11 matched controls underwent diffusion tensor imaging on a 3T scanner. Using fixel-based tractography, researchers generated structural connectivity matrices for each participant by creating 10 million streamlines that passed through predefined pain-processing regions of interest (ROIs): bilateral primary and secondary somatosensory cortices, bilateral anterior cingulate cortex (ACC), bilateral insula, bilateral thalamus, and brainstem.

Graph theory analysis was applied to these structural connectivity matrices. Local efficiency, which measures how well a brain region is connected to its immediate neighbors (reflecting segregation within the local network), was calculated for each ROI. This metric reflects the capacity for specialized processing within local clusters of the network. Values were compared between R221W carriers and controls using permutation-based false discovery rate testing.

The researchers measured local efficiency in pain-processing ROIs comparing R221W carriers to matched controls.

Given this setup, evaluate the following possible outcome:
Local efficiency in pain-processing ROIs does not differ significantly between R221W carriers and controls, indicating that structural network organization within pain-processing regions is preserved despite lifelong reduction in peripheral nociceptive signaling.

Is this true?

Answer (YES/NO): NO